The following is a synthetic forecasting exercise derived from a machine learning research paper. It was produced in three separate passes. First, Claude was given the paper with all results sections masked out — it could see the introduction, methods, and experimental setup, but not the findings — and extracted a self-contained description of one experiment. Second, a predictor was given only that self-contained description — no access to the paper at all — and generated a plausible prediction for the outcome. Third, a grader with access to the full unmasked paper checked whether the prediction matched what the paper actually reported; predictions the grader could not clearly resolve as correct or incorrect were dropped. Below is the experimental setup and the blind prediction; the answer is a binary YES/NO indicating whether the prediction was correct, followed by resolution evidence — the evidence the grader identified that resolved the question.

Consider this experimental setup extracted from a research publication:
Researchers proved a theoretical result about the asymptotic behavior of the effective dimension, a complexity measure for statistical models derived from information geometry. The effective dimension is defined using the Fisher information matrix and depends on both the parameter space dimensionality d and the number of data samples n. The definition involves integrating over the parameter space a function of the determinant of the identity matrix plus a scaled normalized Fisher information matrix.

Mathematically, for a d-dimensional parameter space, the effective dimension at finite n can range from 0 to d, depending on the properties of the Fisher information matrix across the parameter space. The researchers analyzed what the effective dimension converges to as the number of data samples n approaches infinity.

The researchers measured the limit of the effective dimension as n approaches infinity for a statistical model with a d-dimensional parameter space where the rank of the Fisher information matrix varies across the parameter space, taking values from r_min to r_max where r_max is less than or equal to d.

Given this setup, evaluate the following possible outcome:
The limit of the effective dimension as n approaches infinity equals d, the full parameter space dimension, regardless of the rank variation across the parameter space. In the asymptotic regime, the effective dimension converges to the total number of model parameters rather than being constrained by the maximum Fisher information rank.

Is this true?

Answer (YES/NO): NO